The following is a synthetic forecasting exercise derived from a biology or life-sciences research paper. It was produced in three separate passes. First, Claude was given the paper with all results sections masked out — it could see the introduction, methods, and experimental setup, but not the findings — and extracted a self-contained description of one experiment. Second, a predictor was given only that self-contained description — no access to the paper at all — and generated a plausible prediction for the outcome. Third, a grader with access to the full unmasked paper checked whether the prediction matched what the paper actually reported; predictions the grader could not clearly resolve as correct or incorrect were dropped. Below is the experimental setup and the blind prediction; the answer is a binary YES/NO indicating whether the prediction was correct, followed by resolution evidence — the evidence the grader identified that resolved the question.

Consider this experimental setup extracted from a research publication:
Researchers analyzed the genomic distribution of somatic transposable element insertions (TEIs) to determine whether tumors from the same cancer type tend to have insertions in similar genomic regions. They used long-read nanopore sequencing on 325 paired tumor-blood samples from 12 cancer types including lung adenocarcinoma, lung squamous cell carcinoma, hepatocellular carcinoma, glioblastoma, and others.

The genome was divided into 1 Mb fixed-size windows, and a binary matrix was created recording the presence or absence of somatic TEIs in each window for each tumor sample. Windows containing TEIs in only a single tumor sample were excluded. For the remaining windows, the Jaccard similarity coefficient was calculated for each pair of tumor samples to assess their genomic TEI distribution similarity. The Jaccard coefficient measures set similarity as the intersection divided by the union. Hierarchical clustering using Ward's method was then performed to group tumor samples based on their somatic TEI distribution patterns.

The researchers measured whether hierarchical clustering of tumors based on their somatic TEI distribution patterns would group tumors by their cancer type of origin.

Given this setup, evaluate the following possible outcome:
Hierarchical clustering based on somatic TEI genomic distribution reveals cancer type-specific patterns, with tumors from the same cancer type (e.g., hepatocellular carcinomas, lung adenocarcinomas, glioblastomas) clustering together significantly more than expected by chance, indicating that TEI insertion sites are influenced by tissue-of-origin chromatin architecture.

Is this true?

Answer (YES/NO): NO